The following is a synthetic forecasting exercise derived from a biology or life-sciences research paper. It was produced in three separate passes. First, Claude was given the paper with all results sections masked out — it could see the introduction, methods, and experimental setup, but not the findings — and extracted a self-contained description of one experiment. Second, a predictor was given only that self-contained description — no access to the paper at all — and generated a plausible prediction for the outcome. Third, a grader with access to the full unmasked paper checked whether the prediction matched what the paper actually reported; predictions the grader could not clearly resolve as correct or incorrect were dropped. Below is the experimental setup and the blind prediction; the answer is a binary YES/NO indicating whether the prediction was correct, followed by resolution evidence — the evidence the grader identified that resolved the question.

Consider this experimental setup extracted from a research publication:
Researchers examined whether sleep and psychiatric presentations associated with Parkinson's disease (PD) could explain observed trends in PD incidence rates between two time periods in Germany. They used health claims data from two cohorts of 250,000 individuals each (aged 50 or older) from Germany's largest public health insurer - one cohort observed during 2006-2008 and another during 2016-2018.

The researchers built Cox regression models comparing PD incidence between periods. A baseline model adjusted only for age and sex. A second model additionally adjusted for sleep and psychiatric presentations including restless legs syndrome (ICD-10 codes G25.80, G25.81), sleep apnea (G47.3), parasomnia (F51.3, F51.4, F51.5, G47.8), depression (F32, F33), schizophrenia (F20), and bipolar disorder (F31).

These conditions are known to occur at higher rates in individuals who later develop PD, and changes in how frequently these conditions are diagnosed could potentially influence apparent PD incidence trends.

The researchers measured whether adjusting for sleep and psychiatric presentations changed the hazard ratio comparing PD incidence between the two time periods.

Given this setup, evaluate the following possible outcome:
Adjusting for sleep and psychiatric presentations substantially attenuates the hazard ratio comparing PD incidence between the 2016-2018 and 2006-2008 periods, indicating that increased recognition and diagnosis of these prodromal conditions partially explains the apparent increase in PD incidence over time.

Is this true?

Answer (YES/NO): NO